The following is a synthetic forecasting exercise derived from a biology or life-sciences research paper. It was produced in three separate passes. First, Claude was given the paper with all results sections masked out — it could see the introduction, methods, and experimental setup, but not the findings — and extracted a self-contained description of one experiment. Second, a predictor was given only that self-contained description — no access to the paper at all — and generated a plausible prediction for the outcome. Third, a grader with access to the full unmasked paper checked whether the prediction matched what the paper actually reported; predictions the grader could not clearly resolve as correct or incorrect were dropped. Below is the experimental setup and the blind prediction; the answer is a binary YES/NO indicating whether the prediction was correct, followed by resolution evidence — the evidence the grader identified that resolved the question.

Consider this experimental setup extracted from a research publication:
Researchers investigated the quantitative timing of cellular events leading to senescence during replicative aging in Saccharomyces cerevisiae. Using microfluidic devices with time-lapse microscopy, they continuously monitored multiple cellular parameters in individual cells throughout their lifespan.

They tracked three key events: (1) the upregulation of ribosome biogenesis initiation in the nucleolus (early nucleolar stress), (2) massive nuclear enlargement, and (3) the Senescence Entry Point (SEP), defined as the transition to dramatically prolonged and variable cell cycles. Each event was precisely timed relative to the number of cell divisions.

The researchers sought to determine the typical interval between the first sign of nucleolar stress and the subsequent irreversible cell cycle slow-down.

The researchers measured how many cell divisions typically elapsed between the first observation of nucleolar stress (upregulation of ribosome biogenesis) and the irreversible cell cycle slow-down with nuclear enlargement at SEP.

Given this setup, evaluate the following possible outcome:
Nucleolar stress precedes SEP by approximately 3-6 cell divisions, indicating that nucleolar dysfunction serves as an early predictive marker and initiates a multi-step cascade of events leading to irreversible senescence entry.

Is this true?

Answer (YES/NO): YES